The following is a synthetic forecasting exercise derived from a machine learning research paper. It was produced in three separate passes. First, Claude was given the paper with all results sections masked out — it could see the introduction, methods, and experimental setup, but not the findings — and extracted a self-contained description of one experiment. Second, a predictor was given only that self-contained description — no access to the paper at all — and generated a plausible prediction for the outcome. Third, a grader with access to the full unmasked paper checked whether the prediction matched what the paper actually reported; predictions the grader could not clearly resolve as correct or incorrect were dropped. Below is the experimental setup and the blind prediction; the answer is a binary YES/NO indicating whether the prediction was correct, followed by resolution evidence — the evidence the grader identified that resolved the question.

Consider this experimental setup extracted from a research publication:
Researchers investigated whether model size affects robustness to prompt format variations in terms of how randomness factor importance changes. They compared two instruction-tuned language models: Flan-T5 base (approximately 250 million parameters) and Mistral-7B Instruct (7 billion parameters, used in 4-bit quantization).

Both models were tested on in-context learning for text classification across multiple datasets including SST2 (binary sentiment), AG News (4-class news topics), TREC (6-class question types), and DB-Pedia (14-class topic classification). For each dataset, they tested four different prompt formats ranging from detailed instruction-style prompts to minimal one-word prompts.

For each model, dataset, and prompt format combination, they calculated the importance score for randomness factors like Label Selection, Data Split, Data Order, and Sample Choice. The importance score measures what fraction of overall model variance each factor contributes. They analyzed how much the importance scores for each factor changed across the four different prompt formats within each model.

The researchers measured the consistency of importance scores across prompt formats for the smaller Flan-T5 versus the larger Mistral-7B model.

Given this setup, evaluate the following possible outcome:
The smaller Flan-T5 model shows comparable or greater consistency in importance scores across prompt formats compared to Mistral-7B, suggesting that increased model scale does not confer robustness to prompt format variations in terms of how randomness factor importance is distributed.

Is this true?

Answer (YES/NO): NO